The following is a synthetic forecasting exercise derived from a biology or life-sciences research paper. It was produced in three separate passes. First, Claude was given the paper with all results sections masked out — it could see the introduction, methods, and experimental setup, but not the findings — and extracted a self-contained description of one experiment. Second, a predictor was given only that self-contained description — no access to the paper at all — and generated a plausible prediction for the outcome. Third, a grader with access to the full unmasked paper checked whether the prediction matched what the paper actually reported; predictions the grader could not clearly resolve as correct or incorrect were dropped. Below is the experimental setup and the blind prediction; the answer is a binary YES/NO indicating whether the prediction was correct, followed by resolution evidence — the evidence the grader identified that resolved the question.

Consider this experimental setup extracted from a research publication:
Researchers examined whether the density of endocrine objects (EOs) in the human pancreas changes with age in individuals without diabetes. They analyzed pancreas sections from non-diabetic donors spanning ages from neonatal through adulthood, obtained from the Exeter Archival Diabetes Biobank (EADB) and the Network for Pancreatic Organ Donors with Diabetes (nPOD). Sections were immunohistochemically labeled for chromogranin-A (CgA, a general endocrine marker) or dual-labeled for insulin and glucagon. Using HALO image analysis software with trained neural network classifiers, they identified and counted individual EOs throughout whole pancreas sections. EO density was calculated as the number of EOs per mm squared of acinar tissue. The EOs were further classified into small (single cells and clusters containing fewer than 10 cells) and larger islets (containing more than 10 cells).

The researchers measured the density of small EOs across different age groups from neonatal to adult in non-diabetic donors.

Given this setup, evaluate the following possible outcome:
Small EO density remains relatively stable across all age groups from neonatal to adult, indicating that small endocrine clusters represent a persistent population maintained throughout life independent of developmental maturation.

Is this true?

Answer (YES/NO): NO